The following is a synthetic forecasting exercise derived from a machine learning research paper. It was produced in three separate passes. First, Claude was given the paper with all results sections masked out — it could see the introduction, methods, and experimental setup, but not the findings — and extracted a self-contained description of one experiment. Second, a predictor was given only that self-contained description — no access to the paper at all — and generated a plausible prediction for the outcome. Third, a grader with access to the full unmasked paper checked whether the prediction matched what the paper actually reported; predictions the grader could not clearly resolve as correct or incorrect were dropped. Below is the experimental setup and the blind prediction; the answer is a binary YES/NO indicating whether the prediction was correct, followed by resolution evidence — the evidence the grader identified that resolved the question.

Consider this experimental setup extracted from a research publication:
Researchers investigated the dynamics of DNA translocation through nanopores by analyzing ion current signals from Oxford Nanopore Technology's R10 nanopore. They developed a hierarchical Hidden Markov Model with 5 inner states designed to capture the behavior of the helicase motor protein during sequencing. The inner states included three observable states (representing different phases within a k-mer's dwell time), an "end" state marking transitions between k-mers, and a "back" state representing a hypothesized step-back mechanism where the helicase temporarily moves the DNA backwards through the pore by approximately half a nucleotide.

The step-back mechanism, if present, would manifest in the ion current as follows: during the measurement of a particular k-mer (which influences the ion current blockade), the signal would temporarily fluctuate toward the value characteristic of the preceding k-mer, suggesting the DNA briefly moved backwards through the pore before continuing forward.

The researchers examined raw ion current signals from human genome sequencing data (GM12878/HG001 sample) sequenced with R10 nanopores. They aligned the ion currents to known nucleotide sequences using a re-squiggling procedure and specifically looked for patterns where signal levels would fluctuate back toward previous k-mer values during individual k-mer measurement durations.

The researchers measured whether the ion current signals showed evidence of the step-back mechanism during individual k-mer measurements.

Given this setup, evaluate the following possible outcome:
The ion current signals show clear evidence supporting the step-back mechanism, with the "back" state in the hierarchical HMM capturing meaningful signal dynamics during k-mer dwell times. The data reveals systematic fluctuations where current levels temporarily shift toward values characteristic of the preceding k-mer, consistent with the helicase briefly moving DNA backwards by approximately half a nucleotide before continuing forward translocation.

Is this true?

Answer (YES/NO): YES